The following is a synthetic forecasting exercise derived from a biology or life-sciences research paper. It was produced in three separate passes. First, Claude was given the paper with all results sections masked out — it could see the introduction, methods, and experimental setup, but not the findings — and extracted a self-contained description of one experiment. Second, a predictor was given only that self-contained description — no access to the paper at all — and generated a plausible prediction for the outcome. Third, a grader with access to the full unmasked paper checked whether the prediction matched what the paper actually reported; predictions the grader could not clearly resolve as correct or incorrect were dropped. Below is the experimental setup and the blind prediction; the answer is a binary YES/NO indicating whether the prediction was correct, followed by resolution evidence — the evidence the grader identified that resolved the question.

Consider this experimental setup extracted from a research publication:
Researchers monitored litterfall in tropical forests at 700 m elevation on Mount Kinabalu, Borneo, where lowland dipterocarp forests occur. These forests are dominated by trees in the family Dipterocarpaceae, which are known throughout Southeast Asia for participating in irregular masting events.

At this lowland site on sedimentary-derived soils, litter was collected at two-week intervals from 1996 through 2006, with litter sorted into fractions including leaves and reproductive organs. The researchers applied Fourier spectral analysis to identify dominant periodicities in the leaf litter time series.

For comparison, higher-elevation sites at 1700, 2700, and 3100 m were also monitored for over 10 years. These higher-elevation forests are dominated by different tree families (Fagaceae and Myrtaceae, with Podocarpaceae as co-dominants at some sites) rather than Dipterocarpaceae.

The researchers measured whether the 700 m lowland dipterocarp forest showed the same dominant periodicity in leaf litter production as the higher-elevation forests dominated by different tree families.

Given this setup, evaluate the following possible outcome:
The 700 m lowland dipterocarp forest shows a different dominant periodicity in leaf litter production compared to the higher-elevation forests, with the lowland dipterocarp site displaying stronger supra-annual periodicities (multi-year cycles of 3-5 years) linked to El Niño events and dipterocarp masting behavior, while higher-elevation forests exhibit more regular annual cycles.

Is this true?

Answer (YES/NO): NO